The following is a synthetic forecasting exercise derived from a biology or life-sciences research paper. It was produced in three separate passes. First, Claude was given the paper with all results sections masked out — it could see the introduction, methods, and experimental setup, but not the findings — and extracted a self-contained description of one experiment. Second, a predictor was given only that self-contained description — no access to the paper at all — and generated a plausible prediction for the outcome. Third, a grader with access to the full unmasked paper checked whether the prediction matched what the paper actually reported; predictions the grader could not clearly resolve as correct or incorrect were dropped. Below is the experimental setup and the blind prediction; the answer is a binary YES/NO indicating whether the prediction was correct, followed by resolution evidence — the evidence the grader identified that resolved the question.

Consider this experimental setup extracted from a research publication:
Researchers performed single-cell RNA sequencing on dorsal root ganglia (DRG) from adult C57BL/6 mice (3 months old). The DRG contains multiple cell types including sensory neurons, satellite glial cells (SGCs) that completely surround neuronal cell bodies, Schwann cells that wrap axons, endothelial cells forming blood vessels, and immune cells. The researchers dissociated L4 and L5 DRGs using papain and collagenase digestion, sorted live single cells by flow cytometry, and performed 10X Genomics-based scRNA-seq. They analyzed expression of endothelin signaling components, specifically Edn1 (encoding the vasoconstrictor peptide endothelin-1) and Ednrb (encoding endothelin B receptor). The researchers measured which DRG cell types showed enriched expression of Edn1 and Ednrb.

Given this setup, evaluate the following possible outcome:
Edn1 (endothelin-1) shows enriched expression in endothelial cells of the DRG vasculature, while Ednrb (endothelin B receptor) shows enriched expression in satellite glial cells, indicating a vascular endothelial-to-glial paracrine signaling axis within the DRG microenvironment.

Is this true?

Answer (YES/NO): YES